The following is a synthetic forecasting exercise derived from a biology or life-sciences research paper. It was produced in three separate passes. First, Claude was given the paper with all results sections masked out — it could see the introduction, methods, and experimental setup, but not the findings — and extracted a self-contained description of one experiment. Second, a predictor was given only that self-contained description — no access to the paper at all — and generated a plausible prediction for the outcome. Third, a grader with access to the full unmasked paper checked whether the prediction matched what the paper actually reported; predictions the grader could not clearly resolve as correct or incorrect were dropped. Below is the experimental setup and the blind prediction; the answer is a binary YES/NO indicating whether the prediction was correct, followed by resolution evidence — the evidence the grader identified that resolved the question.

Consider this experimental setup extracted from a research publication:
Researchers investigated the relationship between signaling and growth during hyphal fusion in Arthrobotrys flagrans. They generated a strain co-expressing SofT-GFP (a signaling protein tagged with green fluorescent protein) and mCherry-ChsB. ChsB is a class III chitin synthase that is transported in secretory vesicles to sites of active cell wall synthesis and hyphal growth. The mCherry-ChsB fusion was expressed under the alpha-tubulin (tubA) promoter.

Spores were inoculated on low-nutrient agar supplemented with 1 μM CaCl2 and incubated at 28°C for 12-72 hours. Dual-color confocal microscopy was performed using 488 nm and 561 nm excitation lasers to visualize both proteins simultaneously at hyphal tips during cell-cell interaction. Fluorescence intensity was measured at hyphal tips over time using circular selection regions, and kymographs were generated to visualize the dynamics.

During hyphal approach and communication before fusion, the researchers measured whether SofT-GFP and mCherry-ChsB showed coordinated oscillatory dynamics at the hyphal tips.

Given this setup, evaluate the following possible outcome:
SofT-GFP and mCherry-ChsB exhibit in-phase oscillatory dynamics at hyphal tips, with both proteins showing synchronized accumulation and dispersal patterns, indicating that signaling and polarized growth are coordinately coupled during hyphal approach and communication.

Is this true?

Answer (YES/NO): YES